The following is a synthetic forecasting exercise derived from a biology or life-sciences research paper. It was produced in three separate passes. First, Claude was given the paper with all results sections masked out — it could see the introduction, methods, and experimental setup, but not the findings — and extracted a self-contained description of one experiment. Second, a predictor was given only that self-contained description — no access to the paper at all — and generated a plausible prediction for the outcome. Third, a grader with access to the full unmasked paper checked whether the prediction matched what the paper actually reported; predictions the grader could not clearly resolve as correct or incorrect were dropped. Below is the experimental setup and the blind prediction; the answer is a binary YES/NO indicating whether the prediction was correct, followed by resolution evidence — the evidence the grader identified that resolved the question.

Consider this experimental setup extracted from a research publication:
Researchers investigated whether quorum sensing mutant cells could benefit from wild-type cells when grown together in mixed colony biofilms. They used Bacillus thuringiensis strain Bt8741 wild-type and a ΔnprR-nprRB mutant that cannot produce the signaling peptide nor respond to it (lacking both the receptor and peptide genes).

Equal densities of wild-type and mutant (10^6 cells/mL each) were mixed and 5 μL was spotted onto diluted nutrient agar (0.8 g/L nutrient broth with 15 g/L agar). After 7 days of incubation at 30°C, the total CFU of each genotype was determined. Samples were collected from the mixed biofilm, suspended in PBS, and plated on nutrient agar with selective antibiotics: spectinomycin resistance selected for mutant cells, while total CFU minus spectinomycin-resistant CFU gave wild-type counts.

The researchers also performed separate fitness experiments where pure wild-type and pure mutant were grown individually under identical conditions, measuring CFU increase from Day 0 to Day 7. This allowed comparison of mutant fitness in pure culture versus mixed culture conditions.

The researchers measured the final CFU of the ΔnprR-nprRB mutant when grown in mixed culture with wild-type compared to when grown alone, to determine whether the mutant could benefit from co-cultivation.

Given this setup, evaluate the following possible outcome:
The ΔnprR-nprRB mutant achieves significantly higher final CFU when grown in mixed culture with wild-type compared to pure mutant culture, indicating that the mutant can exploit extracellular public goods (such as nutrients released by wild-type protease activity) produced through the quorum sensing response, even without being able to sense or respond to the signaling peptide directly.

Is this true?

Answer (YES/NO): NO